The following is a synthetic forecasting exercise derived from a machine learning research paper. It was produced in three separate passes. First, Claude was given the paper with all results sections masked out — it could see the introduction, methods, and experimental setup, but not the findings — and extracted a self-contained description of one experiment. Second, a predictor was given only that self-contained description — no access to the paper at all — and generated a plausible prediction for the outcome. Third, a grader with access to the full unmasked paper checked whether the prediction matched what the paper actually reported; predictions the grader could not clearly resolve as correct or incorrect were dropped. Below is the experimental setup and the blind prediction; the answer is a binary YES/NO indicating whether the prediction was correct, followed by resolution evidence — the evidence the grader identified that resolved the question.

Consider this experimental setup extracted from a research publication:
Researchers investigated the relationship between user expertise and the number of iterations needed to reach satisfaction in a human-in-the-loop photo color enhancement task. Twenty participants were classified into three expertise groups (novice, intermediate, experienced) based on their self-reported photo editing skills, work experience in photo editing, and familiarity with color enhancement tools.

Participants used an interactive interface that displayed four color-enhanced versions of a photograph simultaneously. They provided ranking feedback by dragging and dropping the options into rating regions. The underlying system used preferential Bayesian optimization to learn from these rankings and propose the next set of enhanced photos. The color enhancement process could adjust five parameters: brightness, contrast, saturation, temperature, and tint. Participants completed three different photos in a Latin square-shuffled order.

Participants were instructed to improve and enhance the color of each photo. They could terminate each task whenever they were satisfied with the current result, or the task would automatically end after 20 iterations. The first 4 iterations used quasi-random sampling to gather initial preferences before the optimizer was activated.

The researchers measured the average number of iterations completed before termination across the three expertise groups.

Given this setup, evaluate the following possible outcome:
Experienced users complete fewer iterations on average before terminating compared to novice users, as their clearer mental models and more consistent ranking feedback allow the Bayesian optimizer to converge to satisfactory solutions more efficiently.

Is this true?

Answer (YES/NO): NO